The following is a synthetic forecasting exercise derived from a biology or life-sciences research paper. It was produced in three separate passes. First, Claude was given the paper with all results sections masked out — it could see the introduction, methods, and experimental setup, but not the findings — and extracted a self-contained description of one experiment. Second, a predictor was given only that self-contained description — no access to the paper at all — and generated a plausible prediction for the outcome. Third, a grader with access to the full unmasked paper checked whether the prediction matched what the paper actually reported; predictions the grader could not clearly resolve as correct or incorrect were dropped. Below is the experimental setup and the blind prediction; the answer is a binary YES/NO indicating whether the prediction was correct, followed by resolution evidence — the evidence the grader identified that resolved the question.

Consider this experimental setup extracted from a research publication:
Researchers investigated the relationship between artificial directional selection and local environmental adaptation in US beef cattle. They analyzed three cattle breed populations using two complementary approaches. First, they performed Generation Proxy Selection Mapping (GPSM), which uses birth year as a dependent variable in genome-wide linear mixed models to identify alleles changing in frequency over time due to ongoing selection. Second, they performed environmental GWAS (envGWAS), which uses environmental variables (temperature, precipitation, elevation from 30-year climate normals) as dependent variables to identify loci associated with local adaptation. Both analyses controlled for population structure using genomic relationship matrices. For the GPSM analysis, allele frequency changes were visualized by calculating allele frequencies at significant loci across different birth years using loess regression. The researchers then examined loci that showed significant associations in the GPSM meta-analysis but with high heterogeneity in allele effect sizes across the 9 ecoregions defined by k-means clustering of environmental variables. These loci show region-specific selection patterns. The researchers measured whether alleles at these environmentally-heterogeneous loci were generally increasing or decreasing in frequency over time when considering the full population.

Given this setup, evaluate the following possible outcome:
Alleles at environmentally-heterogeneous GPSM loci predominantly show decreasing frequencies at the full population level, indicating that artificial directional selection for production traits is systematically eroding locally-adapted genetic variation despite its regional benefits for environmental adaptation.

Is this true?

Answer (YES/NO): NO